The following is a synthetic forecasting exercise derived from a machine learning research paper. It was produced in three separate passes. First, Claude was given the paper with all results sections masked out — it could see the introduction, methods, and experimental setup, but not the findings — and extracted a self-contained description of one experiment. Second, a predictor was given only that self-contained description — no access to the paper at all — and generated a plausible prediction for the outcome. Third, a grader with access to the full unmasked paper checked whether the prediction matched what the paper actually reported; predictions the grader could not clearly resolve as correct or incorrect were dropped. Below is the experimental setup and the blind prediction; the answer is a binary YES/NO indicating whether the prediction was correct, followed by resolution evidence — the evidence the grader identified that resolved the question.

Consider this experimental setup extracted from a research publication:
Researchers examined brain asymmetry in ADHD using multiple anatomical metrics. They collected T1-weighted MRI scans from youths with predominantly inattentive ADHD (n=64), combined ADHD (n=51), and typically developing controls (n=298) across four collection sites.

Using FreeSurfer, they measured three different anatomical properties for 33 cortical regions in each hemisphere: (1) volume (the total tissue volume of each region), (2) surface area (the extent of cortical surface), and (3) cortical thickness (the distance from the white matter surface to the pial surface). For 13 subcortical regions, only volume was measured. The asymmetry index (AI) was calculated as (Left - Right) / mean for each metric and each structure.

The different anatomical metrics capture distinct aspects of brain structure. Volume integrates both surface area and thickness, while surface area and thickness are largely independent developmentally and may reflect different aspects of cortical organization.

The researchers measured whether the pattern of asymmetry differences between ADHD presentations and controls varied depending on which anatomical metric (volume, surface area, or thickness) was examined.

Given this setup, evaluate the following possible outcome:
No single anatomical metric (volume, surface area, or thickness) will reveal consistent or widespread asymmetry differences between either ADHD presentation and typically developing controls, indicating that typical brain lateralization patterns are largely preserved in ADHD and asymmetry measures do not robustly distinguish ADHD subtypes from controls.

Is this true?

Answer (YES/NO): NO